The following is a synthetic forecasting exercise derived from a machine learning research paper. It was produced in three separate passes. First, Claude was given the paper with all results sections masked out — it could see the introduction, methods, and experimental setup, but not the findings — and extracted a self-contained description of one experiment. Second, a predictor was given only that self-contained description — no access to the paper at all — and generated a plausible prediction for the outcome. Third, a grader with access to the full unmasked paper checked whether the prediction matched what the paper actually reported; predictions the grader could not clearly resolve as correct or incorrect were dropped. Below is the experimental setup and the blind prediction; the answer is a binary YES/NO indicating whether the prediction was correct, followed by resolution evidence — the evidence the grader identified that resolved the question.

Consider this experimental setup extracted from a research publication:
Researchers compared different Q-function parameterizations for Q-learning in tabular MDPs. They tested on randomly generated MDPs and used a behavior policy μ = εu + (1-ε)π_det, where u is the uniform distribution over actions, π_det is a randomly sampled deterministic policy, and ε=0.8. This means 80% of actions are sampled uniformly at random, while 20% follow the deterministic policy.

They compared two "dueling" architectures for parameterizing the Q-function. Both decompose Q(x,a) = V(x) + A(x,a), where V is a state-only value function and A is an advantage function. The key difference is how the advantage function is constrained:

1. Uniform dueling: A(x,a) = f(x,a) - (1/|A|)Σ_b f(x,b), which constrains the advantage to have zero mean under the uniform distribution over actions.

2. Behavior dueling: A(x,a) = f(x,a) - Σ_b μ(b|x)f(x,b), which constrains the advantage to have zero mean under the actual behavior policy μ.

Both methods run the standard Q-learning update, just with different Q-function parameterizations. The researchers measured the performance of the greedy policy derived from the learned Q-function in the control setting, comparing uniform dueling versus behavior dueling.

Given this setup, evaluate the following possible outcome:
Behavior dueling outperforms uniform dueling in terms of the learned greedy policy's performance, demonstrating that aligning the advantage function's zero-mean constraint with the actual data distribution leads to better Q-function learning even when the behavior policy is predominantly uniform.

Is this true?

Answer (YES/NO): YES